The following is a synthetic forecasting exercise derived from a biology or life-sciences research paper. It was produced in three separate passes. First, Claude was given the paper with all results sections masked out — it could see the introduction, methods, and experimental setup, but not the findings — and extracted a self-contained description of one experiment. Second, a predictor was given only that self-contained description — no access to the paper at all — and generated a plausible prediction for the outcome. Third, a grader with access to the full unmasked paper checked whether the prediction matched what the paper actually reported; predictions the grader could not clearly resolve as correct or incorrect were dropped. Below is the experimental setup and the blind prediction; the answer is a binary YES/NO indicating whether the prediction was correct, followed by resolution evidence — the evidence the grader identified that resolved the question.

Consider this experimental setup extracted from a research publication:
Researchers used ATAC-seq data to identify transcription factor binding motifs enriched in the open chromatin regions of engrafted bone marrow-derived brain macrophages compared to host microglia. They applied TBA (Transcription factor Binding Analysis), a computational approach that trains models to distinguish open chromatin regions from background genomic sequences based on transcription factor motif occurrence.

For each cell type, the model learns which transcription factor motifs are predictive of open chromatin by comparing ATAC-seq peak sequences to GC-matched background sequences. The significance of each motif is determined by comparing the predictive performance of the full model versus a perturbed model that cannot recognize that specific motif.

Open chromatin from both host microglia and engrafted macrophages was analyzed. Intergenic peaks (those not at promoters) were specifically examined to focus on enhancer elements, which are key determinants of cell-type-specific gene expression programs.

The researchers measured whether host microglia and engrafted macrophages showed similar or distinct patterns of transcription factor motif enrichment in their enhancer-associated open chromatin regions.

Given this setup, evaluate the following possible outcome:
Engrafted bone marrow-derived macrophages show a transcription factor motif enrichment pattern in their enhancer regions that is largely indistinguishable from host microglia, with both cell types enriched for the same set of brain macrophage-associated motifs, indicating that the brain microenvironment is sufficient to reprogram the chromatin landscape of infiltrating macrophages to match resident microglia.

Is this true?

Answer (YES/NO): NO